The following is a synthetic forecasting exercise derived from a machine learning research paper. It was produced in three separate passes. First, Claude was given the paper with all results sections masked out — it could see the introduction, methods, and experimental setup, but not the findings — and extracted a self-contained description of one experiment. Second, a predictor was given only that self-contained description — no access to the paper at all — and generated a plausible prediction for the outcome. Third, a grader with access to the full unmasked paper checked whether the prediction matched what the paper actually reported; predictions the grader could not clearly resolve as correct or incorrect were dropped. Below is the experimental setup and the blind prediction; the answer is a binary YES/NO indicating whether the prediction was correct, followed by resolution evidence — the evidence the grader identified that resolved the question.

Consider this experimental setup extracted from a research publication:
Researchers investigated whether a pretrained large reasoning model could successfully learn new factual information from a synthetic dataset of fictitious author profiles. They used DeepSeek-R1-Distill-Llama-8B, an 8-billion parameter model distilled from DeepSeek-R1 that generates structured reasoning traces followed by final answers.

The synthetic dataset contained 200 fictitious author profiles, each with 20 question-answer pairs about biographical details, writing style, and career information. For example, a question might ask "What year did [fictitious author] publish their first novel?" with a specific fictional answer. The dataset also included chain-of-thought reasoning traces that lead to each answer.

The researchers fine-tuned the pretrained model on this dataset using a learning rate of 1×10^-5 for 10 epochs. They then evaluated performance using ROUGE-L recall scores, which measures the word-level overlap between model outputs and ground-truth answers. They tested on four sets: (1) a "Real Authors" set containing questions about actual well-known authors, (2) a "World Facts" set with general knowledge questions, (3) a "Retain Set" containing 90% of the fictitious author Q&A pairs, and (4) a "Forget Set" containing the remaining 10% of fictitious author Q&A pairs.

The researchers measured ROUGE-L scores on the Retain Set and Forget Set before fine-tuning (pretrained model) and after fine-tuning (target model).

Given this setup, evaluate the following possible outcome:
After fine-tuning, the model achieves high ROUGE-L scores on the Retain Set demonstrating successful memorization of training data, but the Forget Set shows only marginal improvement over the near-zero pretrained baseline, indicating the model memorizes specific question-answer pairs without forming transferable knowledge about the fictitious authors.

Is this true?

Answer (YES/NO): NO